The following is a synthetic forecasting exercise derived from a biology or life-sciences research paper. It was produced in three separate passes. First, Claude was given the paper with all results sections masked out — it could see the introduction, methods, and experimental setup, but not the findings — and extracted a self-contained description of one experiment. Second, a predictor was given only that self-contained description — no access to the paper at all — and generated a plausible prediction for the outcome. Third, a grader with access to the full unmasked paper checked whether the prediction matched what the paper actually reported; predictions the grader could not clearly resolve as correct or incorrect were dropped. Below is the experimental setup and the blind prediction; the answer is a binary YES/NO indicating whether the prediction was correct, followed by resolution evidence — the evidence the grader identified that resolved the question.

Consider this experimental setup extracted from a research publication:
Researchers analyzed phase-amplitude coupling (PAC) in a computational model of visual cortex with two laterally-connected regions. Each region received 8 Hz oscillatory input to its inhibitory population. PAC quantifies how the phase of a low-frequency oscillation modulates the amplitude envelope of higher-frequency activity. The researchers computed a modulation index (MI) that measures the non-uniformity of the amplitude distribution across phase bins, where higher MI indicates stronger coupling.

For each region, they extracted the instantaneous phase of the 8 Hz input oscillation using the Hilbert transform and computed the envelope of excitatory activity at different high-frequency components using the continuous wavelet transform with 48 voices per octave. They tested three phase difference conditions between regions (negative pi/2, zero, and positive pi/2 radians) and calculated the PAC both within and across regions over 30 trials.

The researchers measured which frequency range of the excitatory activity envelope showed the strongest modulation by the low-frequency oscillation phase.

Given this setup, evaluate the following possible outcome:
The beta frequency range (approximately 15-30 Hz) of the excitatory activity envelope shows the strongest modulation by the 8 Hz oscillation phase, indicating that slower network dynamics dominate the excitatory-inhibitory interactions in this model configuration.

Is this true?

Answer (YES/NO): NO